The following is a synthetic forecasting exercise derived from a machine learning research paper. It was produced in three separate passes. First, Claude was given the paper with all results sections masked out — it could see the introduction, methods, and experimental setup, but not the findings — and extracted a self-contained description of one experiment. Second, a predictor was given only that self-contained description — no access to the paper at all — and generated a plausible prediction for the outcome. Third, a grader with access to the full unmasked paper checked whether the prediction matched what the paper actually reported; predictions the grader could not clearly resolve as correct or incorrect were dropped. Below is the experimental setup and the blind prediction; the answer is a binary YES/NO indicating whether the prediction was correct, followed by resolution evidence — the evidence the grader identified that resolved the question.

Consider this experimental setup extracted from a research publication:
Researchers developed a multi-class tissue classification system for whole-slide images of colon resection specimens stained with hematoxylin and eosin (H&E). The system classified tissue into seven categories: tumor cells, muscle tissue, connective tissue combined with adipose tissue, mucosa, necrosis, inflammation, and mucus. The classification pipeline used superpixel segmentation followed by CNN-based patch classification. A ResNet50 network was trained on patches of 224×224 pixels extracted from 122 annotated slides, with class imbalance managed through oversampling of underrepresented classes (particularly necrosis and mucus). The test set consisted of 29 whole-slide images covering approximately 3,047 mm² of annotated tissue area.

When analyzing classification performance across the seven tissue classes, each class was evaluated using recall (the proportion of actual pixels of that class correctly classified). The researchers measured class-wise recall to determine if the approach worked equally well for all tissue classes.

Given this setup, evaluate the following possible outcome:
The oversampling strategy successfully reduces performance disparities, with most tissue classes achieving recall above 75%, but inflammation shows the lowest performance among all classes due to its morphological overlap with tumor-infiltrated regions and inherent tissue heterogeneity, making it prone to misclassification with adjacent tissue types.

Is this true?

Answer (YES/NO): NO